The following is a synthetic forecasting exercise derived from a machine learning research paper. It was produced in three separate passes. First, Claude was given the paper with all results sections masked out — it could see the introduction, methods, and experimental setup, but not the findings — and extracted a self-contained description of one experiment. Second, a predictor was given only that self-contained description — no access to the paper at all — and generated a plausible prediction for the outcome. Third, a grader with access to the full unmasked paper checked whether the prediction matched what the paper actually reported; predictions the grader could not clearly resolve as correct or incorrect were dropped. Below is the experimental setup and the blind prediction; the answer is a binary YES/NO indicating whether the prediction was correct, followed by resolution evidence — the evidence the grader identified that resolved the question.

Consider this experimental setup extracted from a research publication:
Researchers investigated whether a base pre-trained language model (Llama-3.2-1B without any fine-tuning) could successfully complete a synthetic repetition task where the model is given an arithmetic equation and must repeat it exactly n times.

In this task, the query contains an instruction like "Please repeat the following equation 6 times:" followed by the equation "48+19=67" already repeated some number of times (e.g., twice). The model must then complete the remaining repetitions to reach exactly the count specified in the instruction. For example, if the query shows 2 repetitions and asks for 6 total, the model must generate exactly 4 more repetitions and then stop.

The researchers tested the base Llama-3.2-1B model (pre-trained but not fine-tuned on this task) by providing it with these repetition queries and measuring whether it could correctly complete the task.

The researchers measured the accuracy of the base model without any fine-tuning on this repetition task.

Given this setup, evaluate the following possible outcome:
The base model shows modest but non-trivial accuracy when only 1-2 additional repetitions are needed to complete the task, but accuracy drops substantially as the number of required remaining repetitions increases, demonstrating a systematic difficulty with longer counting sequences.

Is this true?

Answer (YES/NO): NO